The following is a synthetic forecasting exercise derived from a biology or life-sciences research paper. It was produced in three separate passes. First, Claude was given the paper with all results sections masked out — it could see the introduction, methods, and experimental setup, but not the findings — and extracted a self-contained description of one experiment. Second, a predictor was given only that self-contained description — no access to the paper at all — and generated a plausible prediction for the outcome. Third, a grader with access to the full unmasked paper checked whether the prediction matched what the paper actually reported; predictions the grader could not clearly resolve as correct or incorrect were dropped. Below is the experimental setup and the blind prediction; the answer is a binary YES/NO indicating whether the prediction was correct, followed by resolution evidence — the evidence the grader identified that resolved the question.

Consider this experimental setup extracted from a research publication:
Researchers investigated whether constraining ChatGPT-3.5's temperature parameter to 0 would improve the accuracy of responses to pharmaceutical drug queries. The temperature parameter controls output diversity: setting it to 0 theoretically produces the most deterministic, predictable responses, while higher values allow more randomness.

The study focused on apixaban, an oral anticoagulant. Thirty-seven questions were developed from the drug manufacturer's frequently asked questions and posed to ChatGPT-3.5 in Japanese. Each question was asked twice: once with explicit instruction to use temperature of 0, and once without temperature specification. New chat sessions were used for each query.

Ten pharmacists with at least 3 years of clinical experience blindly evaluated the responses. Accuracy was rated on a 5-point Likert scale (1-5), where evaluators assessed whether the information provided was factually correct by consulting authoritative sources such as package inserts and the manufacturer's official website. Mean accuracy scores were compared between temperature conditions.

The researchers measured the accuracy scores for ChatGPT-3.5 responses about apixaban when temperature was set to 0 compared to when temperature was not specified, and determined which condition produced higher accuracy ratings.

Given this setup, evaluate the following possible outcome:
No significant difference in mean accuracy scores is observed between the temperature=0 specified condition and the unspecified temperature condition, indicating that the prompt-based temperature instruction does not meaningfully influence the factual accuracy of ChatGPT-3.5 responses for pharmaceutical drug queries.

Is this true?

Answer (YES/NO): NO